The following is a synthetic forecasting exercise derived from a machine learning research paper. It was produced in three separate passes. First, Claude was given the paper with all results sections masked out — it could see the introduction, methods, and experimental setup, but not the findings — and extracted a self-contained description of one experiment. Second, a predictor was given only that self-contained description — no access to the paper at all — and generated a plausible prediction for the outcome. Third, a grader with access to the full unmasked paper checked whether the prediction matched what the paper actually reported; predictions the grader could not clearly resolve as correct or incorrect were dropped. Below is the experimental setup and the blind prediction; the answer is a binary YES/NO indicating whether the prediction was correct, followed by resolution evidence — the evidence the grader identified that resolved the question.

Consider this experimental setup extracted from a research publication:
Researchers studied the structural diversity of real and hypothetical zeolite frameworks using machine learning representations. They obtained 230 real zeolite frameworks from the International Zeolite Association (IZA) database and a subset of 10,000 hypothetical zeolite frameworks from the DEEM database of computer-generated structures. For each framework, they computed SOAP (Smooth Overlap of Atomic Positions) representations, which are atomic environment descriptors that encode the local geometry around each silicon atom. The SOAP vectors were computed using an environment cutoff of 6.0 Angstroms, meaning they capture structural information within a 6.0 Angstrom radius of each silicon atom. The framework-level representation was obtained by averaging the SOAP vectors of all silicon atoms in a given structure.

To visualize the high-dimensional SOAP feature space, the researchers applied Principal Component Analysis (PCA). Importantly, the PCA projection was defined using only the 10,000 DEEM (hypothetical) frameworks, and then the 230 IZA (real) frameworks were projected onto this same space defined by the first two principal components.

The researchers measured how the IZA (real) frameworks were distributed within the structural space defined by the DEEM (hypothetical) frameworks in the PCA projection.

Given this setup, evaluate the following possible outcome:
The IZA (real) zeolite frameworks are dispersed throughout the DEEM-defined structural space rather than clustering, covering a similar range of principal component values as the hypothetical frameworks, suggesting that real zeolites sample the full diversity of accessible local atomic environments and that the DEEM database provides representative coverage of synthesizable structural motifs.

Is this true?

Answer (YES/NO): NO